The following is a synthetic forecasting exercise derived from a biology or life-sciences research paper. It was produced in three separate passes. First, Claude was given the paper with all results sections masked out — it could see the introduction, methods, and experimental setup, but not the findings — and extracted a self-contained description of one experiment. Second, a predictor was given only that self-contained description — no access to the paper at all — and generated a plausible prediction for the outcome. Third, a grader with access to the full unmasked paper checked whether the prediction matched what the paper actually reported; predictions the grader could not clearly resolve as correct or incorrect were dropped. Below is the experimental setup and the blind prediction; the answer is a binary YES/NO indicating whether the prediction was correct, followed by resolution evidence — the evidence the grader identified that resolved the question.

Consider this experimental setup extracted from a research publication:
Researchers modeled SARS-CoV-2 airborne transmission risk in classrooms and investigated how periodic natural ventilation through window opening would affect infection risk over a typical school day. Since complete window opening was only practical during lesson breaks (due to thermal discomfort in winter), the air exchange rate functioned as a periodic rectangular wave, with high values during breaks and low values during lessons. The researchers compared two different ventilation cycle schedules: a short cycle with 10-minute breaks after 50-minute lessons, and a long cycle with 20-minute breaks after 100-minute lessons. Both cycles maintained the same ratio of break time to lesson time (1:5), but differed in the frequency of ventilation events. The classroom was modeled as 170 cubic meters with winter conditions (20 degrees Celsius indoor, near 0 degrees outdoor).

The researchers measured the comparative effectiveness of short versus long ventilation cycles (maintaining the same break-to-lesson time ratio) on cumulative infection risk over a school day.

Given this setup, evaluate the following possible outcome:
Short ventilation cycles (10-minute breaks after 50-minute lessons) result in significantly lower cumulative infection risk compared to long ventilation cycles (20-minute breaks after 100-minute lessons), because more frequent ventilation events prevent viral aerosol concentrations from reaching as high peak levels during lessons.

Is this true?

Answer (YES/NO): YES